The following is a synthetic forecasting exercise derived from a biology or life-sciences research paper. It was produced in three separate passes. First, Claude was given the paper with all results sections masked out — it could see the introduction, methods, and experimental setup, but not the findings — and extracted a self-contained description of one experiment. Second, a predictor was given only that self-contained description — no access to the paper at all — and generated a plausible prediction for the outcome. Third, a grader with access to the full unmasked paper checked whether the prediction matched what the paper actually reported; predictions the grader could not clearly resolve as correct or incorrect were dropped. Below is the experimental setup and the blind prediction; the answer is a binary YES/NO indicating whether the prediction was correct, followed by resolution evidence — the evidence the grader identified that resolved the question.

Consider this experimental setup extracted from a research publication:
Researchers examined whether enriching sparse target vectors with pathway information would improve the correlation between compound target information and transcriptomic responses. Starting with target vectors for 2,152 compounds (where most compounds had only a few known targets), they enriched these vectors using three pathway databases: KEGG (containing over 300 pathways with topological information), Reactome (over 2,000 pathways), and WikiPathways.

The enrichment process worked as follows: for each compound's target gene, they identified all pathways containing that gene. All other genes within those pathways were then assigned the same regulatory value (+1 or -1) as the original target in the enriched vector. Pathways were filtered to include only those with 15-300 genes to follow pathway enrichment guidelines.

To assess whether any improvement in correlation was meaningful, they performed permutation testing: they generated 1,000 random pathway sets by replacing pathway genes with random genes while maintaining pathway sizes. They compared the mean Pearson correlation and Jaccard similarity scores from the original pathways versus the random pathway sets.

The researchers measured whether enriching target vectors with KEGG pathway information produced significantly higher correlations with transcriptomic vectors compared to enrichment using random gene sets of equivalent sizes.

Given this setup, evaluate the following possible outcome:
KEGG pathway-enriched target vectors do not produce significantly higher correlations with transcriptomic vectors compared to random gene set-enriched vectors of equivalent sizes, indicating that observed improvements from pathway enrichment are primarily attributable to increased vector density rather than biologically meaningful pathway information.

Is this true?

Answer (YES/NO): NO